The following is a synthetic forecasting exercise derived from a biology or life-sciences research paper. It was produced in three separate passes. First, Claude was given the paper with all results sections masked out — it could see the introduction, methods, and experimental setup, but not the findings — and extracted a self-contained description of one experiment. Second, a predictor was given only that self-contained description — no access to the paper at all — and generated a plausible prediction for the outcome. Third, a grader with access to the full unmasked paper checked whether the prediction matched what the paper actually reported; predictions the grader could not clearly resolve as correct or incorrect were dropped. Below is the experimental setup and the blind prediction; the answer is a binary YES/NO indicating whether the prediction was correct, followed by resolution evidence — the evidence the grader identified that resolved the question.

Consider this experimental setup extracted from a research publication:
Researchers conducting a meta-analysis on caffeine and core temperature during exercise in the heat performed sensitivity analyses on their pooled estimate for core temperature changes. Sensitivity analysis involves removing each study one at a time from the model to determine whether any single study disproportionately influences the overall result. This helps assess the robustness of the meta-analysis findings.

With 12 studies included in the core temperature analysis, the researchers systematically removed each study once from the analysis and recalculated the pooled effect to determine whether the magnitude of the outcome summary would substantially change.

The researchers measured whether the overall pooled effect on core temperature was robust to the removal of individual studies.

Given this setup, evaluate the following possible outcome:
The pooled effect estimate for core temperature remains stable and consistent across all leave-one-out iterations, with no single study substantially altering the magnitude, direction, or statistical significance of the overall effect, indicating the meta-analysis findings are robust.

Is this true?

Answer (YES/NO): YES